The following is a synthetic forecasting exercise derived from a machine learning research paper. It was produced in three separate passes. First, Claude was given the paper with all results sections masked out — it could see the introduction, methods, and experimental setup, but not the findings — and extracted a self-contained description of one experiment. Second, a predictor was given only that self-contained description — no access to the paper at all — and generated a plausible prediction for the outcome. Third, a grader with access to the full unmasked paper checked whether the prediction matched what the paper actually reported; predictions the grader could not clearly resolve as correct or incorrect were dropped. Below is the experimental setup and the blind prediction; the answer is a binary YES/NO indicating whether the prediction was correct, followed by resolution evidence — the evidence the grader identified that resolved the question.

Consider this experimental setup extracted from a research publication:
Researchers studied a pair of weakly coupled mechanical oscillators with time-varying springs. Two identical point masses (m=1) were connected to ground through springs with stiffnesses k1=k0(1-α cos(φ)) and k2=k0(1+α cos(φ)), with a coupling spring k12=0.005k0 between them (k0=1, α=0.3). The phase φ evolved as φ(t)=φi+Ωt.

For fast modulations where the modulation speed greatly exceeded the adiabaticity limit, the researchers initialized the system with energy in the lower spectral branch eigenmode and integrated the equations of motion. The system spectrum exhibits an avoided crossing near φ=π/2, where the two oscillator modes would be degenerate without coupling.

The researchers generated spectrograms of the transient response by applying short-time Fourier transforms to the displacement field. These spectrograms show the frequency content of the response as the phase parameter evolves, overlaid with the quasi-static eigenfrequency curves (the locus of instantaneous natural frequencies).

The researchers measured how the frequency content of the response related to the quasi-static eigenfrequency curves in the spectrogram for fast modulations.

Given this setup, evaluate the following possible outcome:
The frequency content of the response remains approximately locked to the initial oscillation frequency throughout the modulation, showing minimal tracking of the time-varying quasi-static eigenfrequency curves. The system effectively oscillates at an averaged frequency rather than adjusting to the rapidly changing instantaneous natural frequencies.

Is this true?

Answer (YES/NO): NO